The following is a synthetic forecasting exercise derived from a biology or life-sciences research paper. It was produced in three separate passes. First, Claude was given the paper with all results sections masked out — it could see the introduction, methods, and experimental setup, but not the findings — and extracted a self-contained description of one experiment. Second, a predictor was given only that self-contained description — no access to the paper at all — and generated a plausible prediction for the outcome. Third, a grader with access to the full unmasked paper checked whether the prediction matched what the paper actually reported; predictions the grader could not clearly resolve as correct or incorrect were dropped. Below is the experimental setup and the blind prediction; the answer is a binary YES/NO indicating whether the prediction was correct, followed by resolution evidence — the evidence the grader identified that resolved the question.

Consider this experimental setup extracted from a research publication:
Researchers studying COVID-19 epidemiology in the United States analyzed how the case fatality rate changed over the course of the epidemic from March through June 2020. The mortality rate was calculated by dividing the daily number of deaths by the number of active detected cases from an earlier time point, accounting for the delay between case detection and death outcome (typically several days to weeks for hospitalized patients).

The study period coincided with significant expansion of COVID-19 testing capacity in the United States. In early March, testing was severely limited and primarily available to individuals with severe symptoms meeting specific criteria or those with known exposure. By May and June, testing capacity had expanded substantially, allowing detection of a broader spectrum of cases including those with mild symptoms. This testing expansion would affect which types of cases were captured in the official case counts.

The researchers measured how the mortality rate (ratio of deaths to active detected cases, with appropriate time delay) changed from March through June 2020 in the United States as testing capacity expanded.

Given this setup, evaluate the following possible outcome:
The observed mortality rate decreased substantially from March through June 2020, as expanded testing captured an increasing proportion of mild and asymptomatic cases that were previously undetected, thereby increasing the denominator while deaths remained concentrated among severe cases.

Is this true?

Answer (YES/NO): YES